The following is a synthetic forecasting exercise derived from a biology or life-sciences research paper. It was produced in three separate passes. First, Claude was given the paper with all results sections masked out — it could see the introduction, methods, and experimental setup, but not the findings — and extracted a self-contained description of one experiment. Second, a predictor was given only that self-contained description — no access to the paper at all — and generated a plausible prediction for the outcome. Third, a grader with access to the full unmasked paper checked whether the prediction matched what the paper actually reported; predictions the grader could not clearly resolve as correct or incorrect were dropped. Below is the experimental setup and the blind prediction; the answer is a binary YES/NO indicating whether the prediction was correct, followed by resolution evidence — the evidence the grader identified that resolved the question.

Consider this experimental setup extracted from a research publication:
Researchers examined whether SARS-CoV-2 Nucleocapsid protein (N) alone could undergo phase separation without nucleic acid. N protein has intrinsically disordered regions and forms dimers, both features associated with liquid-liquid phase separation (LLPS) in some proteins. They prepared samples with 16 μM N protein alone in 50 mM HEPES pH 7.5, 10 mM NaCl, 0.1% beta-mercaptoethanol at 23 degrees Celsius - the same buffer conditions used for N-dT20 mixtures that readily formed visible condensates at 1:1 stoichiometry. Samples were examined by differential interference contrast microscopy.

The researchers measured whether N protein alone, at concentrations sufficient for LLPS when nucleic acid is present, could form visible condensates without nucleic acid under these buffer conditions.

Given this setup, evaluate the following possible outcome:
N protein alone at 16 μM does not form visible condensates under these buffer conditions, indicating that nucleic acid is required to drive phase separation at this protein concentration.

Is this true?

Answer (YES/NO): YES